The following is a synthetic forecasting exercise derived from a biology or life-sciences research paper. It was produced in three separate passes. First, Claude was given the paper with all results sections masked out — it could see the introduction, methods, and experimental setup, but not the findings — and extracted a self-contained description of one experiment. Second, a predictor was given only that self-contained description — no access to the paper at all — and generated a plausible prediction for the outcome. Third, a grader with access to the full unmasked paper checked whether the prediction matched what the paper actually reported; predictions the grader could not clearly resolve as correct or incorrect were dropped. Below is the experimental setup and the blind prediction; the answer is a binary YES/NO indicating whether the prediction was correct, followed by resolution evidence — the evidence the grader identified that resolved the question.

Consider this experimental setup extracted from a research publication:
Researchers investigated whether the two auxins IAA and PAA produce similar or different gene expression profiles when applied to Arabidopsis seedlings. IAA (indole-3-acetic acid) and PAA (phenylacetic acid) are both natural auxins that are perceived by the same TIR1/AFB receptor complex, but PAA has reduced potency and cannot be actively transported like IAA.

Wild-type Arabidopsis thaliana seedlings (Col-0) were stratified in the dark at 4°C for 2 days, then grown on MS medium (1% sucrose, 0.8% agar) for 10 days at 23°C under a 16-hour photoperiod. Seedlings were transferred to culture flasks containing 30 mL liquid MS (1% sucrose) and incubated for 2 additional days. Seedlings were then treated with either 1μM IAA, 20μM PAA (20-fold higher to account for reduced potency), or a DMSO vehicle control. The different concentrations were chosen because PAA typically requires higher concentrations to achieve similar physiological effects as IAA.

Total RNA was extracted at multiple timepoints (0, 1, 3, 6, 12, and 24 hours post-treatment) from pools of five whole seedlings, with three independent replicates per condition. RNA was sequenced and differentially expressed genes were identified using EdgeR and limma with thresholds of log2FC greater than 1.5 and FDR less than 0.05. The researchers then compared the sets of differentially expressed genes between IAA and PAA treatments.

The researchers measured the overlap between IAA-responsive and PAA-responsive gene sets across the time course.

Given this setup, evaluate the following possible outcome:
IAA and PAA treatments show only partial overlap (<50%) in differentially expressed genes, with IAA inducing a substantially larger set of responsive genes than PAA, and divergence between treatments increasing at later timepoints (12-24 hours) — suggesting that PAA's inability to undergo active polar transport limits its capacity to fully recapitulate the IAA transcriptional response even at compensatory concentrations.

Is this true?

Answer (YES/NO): YES